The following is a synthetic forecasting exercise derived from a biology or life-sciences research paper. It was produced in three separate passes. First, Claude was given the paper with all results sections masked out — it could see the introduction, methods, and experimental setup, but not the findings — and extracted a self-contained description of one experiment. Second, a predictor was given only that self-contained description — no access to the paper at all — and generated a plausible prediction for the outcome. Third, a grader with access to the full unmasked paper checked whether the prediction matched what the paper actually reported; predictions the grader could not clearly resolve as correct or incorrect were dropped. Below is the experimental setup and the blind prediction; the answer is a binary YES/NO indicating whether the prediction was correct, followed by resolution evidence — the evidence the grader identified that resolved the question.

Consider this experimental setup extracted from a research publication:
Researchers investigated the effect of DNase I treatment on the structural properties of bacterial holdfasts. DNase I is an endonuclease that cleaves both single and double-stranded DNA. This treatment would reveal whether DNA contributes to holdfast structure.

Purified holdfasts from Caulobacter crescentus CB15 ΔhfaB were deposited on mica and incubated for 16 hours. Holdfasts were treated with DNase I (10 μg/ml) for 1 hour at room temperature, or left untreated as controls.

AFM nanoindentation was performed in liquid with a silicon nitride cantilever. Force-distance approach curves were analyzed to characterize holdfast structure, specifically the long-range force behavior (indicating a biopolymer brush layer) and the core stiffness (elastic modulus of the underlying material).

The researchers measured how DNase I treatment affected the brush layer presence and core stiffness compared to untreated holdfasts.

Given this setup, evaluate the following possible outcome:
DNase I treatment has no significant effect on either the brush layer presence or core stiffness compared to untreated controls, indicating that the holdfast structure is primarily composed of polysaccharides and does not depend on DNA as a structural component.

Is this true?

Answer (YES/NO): NO